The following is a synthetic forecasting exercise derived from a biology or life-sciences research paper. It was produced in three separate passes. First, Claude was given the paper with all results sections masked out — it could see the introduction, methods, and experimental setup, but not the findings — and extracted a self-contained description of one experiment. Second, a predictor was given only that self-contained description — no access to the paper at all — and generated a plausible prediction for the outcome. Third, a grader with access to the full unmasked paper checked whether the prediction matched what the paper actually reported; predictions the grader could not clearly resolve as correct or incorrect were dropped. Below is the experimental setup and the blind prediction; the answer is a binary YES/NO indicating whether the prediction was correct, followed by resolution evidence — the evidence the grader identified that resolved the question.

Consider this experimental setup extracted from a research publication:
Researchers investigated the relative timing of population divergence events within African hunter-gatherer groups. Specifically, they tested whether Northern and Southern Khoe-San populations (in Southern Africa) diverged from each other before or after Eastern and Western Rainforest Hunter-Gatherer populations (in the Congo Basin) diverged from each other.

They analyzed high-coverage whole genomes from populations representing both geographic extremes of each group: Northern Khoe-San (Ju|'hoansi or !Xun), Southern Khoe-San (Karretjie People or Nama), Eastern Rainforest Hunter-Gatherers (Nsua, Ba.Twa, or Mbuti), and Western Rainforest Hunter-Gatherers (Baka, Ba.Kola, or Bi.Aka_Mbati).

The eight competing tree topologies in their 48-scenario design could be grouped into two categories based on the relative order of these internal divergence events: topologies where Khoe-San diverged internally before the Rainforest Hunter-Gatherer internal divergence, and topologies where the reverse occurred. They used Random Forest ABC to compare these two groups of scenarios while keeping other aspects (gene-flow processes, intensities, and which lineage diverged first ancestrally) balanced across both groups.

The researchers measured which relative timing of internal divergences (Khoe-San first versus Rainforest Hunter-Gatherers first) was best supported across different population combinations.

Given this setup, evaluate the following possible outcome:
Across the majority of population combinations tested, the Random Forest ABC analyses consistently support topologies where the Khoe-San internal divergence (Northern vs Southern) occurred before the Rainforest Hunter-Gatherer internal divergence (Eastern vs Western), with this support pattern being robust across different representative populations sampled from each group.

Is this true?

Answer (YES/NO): YES